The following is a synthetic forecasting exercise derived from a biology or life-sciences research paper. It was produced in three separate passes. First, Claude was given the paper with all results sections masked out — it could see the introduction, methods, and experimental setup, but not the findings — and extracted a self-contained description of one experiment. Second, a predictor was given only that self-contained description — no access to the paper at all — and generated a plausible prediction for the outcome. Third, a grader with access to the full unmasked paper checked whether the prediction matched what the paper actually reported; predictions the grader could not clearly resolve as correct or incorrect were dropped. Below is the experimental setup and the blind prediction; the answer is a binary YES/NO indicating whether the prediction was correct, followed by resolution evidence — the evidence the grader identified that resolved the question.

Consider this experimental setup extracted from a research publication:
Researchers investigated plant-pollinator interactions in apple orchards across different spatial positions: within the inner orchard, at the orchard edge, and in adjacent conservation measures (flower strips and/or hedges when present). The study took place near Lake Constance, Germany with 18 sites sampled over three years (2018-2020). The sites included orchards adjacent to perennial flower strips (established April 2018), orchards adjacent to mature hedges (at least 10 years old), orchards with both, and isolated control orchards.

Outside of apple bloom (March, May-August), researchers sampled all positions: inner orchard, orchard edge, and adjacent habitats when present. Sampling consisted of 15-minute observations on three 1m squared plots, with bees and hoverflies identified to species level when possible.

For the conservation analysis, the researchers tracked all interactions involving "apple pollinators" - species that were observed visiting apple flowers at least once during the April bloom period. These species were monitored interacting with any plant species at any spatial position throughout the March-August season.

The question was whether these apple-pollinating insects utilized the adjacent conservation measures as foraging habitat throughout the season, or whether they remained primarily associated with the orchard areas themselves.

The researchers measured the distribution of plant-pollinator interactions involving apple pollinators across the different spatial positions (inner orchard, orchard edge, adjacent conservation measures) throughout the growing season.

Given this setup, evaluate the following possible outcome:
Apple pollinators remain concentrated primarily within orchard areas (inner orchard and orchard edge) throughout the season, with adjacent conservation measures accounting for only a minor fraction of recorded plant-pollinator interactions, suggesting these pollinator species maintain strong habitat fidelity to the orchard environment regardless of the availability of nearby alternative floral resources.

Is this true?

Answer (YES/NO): NO